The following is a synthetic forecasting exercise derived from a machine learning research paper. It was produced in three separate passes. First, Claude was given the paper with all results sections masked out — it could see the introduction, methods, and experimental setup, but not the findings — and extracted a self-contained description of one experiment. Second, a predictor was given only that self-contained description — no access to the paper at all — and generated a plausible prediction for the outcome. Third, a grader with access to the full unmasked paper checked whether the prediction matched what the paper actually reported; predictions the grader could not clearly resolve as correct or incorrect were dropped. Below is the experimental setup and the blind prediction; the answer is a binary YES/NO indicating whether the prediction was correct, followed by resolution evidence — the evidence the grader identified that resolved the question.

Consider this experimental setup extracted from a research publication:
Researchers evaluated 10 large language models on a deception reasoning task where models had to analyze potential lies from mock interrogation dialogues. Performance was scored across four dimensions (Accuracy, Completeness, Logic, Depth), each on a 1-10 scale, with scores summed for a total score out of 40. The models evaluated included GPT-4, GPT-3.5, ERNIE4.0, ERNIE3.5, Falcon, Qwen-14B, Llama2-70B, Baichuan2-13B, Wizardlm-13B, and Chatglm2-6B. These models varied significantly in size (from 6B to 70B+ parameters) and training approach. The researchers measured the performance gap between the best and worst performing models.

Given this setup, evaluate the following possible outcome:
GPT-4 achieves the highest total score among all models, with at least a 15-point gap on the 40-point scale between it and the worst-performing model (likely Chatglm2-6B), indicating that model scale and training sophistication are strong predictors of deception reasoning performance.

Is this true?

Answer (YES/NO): YES